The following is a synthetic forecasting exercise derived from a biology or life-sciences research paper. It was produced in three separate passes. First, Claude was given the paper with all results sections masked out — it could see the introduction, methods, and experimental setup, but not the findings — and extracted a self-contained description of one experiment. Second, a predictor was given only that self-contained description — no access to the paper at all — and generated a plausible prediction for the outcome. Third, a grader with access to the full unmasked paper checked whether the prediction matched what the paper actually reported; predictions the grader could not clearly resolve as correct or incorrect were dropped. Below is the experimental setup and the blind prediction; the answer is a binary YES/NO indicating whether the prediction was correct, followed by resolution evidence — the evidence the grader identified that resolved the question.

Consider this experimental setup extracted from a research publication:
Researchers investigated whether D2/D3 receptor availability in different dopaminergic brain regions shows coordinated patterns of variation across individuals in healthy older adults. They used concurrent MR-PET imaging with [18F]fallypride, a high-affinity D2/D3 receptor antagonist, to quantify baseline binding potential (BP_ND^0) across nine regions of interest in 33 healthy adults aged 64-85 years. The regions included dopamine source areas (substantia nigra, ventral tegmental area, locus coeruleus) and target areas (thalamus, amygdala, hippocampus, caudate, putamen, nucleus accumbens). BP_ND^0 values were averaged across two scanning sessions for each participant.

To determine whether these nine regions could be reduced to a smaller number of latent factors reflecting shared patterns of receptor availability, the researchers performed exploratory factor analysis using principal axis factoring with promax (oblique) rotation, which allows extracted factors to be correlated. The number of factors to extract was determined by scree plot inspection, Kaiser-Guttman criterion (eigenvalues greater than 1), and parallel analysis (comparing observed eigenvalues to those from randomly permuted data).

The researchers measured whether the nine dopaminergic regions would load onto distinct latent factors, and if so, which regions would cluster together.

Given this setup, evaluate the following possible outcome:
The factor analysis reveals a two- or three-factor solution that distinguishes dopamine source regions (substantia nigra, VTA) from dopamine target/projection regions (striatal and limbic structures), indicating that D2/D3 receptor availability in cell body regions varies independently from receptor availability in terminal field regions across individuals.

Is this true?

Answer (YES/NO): NO